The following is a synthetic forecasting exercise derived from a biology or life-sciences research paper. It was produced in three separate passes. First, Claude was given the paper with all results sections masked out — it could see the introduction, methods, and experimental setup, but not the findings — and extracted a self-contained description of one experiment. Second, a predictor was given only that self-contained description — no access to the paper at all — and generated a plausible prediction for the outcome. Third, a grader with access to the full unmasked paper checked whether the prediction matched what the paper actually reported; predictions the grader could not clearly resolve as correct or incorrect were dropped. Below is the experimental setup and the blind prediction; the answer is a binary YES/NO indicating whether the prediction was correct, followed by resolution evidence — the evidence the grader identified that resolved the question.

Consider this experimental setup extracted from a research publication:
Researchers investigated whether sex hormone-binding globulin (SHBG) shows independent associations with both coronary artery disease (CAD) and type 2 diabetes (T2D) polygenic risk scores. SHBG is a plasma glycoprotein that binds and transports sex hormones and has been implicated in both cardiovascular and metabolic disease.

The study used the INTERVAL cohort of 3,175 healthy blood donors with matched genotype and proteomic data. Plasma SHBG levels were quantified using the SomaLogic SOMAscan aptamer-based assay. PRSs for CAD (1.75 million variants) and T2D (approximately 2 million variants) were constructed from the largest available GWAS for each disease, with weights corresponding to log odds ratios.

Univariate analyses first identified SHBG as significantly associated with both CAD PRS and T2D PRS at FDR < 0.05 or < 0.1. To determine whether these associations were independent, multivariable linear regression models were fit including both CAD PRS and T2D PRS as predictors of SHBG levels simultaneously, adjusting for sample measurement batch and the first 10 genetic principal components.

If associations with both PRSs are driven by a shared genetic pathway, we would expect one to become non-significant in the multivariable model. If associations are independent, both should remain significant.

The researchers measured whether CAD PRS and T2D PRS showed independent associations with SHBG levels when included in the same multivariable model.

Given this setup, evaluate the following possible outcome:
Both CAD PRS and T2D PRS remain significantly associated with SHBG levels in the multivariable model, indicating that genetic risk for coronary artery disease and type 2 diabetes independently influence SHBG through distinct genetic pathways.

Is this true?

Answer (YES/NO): YES